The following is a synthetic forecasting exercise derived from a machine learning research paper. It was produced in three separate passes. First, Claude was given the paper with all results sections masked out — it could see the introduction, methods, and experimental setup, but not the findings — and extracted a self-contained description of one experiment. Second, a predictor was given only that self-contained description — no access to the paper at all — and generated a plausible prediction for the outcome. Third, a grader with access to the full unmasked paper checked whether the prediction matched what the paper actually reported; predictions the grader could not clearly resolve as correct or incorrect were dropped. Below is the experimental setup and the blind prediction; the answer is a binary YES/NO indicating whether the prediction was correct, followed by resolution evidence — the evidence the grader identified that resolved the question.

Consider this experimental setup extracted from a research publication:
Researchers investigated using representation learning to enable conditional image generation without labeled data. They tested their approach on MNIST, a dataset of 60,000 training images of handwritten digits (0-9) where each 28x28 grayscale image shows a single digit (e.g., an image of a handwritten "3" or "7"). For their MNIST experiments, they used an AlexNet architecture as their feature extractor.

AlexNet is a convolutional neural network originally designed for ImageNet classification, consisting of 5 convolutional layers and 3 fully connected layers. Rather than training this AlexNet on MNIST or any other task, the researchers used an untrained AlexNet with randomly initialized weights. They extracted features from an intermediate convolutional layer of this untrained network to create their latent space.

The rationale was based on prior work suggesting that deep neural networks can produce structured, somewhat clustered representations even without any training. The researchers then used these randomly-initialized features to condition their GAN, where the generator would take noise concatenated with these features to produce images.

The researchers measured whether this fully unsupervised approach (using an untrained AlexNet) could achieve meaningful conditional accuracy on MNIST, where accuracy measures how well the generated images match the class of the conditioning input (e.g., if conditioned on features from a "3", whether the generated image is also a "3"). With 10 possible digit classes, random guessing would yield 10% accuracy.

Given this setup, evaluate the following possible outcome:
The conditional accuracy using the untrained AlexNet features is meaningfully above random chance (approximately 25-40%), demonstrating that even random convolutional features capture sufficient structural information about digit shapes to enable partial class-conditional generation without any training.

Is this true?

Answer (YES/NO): NO